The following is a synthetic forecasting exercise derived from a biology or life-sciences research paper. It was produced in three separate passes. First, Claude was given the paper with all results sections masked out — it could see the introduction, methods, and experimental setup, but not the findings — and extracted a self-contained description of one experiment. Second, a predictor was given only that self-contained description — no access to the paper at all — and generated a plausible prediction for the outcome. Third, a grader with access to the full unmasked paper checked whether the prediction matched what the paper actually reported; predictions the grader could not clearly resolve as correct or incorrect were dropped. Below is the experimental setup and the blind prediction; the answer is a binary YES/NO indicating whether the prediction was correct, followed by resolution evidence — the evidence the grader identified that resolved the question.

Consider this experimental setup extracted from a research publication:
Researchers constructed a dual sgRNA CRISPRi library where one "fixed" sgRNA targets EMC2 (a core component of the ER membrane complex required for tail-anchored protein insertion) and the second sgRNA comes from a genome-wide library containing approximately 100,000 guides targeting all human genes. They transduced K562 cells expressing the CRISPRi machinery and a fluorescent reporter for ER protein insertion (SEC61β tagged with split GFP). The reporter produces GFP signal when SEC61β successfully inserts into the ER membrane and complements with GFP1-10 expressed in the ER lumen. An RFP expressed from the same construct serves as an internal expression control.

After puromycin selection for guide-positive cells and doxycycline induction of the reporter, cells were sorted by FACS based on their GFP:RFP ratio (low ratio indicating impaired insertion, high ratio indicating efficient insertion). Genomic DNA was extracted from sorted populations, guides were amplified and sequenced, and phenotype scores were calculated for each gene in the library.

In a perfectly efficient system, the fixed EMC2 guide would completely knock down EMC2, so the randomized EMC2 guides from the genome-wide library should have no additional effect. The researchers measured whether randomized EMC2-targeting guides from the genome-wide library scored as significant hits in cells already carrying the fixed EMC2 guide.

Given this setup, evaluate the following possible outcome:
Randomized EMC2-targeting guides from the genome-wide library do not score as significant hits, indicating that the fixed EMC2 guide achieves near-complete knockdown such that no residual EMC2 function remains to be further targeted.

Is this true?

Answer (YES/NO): NO